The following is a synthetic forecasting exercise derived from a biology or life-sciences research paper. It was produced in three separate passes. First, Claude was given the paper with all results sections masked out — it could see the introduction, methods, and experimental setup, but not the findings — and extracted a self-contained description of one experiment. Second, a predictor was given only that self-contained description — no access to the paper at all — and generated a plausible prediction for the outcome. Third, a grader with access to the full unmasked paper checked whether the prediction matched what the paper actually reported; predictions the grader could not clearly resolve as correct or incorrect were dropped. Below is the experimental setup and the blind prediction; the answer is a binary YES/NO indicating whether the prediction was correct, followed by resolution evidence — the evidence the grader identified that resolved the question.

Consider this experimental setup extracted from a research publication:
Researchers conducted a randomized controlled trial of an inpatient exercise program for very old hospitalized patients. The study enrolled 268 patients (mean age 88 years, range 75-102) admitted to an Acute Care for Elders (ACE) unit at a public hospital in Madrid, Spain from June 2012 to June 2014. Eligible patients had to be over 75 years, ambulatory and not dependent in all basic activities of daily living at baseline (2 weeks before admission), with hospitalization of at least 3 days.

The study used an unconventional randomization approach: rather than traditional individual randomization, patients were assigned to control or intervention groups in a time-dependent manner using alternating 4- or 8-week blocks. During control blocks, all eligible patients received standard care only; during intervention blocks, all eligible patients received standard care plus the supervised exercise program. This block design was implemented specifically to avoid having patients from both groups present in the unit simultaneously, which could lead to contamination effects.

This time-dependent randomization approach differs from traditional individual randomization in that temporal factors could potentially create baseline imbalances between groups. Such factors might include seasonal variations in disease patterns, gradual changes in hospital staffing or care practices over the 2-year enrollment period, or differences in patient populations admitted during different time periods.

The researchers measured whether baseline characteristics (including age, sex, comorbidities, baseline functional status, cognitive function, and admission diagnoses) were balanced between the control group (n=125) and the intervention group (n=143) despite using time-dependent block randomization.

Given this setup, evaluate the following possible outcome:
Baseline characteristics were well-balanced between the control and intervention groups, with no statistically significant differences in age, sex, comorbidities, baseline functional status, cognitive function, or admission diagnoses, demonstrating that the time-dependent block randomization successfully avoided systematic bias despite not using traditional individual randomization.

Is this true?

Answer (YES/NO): NO